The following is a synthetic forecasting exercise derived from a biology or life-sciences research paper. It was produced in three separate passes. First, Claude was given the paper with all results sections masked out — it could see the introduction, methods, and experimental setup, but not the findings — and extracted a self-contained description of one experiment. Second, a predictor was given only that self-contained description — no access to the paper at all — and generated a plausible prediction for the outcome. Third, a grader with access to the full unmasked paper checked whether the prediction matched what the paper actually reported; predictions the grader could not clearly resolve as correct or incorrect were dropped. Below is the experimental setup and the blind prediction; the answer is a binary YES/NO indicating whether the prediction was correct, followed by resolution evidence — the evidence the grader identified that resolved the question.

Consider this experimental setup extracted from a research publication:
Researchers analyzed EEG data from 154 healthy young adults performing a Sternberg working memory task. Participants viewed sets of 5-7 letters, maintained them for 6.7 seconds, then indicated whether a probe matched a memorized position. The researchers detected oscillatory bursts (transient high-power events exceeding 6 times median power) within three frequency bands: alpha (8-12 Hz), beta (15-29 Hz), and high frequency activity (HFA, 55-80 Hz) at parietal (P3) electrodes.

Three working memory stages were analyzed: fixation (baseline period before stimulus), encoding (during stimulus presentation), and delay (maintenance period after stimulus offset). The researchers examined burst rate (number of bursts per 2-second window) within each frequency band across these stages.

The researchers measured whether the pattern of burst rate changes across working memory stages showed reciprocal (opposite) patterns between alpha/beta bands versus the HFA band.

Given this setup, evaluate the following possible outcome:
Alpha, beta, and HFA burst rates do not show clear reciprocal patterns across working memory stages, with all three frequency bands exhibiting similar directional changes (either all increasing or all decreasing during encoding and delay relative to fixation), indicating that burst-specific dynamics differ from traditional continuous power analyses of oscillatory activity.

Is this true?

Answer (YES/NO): NO